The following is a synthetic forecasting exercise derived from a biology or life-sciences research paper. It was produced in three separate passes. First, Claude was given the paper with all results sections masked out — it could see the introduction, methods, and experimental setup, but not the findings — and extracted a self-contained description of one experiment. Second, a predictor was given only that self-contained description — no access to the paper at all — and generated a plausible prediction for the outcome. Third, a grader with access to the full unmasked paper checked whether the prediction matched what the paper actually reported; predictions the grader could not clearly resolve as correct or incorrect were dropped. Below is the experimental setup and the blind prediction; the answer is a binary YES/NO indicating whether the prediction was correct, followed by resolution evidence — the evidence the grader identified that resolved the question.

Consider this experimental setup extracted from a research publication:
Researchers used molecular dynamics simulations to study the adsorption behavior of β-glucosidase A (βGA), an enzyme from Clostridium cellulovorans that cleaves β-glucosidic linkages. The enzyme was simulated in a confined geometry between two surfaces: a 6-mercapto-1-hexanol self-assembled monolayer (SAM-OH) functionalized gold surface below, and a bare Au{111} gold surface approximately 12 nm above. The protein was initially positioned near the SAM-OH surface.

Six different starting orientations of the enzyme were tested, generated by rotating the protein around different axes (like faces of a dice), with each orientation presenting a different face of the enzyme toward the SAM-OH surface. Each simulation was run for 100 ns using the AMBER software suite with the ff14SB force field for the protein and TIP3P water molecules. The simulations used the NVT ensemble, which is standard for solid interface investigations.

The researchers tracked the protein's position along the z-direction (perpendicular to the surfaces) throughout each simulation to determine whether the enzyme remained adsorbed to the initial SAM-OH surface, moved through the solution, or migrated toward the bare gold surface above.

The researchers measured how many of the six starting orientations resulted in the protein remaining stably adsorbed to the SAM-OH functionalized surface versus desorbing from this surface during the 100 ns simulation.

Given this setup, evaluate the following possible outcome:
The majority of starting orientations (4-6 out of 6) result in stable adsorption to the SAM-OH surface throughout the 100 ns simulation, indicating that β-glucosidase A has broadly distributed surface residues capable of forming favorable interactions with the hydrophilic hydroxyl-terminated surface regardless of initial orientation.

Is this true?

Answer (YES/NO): NO